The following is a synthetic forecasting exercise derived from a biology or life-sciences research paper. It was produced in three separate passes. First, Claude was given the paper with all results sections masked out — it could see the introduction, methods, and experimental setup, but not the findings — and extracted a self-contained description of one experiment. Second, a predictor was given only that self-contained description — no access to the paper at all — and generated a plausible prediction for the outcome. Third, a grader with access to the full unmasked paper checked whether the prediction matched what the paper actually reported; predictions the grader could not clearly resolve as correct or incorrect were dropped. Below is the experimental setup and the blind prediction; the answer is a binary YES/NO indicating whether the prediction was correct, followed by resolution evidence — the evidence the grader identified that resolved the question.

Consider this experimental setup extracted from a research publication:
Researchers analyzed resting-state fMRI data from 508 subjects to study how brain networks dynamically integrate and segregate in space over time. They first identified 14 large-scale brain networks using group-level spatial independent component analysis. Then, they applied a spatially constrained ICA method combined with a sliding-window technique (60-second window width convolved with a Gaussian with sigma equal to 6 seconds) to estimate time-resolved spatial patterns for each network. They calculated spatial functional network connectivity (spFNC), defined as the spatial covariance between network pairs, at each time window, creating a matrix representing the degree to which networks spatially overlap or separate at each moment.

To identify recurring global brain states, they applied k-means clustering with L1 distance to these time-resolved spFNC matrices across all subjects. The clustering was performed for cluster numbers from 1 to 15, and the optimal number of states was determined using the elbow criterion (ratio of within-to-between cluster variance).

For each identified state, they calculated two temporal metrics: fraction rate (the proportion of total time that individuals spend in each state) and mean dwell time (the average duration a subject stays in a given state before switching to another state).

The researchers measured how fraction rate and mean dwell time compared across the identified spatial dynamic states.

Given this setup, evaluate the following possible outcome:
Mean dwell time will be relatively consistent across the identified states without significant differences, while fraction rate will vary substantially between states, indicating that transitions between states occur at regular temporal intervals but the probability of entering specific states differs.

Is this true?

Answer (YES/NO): YES